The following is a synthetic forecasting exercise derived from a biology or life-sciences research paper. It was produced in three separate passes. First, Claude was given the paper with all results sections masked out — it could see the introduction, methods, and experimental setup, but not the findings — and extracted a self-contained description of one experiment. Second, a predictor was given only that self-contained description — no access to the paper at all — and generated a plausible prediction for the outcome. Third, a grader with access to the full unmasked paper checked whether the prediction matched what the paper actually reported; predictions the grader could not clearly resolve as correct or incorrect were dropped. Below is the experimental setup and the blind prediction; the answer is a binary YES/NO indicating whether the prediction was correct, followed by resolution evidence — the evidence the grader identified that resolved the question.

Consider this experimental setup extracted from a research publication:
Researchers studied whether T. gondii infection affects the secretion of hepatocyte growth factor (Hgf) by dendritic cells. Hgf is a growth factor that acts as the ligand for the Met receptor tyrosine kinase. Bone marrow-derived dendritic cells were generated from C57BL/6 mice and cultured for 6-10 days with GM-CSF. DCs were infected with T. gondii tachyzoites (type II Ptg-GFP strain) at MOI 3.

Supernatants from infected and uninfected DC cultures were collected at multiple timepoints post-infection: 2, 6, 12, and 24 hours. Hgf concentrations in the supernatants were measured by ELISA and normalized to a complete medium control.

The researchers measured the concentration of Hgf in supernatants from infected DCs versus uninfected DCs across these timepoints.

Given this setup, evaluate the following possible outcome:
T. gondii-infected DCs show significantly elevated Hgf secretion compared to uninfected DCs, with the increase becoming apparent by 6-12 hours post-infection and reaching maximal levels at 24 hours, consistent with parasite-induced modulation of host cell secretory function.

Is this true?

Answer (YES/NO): NO